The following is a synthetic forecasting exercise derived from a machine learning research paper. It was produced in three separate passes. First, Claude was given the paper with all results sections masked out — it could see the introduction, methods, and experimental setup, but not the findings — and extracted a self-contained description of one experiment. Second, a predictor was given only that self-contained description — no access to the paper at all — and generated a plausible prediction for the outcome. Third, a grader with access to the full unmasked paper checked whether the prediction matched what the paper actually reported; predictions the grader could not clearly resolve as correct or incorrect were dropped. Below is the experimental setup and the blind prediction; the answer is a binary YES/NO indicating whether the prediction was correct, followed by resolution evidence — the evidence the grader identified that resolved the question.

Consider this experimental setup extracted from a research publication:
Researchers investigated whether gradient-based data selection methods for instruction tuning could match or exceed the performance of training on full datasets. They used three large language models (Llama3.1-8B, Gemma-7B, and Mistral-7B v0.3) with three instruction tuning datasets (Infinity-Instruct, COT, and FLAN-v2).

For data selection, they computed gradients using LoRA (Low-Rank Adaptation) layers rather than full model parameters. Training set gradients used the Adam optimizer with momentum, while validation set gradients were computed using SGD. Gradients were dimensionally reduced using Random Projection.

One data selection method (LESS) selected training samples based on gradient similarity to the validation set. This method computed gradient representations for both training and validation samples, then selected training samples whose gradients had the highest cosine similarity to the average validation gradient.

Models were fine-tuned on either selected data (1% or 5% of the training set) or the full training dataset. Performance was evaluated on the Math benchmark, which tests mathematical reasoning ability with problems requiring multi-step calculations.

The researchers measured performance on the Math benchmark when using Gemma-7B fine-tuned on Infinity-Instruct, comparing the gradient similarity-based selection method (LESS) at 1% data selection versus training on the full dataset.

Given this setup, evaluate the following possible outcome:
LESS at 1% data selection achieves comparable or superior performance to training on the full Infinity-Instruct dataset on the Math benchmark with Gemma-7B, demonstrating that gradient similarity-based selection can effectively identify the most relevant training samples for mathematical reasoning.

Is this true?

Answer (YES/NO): NO